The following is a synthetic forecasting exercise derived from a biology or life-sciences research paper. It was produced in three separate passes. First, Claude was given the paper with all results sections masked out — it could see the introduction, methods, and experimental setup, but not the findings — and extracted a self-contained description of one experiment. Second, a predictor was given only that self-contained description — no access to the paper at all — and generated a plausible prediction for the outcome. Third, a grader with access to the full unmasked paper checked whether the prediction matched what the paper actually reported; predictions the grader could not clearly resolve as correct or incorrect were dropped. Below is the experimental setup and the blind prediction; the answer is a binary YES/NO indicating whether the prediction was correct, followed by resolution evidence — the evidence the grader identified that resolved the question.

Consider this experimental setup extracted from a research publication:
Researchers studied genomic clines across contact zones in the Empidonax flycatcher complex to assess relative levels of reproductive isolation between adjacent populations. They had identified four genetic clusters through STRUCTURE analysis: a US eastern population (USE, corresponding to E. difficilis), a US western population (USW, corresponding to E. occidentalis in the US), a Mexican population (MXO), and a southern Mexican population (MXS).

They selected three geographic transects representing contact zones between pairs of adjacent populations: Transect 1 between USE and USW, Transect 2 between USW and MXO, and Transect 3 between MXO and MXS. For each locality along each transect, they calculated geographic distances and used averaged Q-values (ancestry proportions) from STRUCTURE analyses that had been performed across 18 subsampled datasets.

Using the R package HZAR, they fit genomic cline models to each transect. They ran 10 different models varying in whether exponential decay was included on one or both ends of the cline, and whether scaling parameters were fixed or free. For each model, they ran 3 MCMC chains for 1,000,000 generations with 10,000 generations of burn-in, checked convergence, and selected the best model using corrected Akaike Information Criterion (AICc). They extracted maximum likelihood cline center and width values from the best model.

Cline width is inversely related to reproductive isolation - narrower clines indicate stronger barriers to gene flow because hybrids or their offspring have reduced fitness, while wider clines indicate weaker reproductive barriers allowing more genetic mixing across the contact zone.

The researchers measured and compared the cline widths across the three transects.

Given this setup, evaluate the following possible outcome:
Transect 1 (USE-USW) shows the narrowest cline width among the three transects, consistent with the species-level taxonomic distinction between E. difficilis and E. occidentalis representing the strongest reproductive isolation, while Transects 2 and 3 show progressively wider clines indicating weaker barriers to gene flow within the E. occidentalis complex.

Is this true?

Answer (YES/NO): NO